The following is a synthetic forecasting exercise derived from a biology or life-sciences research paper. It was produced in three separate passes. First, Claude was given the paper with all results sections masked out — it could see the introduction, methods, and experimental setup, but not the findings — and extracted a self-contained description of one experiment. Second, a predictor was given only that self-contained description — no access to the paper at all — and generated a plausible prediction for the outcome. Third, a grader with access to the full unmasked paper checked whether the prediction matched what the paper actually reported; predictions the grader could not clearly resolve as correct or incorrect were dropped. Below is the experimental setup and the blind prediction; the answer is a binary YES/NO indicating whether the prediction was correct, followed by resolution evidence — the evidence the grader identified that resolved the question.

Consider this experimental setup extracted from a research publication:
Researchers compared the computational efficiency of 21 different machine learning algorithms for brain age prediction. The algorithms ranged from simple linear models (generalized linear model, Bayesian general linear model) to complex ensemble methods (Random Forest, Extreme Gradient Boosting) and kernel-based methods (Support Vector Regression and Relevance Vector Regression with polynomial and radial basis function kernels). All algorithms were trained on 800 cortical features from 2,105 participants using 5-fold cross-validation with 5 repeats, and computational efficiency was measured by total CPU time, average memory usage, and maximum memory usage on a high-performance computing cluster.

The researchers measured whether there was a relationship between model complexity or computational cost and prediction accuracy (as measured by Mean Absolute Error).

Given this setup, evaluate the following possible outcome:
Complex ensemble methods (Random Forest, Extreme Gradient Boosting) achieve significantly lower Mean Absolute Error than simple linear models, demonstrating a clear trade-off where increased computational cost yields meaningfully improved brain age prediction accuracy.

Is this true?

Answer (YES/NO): NO